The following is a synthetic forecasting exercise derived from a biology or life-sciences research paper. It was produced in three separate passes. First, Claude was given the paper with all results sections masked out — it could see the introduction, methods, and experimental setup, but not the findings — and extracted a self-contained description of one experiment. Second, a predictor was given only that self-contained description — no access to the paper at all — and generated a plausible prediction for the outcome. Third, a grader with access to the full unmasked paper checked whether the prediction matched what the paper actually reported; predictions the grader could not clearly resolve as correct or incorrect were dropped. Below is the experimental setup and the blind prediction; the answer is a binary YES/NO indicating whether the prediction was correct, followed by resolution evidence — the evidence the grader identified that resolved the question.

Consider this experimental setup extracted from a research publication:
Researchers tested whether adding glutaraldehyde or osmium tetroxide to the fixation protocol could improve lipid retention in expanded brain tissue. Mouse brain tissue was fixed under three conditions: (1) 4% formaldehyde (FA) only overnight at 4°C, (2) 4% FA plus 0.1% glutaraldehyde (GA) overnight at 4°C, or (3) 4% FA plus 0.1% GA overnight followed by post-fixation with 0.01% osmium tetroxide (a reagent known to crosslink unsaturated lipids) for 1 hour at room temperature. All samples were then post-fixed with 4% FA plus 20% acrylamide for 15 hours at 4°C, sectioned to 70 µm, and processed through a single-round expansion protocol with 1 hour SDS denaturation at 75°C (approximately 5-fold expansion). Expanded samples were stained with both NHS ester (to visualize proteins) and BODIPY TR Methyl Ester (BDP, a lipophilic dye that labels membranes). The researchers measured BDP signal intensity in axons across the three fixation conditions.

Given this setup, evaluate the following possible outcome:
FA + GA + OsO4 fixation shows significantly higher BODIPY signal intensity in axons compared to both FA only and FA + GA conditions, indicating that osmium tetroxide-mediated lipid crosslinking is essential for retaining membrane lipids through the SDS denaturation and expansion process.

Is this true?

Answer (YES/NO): NO